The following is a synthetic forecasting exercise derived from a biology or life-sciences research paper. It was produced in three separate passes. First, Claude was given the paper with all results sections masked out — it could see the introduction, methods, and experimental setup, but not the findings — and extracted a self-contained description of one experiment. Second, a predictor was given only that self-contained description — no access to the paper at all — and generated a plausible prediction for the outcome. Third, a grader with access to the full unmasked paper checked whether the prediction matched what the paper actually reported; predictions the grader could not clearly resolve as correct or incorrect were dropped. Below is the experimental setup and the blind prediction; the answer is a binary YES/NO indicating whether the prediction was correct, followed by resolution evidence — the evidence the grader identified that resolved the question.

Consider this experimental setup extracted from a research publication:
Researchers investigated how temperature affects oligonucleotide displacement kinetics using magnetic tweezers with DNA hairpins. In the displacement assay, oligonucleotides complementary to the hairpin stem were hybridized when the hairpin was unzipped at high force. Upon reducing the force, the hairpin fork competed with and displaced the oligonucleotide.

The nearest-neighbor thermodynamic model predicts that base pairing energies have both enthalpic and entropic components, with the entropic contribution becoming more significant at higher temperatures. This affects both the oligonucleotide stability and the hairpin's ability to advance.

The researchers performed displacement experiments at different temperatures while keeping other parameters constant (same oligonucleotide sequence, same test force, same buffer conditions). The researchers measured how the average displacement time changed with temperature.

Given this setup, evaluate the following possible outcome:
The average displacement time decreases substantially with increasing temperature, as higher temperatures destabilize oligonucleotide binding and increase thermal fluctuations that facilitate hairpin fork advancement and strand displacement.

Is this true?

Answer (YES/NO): YES